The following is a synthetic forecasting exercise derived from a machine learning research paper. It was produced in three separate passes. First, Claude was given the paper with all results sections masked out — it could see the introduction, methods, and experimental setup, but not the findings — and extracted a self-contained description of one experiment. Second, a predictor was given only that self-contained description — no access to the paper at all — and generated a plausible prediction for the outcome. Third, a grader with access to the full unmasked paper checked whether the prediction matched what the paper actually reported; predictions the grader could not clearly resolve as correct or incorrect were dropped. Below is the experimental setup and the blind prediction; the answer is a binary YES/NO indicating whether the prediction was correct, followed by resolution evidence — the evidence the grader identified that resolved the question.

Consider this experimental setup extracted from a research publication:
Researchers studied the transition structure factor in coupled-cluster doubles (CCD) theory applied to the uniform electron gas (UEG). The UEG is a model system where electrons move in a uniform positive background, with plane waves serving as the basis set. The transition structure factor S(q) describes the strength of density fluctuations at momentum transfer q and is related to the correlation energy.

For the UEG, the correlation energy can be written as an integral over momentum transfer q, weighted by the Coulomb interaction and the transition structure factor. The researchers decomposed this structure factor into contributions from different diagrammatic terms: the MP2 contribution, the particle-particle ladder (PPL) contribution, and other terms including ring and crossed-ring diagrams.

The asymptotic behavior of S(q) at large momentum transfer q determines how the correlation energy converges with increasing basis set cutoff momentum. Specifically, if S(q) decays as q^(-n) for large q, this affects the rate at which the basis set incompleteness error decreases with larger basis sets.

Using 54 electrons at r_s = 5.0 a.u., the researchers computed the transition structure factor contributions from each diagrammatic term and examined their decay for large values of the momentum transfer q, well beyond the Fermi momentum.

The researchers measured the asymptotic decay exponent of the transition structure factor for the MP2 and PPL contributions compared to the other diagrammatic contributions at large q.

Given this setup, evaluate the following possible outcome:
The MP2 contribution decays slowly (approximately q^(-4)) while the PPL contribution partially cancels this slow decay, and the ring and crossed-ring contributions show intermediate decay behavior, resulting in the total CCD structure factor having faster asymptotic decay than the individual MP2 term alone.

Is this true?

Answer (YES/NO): NO